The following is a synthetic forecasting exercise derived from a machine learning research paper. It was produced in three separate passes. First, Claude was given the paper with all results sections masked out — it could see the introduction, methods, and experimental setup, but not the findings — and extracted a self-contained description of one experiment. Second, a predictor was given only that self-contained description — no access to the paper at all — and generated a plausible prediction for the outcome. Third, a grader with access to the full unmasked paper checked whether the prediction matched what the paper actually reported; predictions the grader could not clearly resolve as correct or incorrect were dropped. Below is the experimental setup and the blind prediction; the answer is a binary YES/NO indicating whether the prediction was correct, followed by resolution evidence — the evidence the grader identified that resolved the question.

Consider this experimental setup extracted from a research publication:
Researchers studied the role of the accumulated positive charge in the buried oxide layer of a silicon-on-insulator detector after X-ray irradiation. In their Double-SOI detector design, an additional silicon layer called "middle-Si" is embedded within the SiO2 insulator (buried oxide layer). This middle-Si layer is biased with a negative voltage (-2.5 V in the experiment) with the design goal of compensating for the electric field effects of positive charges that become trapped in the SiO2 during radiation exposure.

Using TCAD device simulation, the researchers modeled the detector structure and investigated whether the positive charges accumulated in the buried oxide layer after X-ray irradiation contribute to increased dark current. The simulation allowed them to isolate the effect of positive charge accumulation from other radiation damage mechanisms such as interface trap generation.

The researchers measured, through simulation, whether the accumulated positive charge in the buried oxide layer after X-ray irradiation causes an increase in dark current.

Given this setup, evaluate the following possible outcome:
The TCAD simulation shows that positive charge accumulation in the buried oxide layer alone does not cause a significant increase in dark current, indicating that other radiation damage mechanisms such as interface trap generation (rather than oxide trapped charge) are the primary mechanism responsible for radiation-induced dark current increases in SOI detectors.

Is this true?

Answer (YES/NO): YES